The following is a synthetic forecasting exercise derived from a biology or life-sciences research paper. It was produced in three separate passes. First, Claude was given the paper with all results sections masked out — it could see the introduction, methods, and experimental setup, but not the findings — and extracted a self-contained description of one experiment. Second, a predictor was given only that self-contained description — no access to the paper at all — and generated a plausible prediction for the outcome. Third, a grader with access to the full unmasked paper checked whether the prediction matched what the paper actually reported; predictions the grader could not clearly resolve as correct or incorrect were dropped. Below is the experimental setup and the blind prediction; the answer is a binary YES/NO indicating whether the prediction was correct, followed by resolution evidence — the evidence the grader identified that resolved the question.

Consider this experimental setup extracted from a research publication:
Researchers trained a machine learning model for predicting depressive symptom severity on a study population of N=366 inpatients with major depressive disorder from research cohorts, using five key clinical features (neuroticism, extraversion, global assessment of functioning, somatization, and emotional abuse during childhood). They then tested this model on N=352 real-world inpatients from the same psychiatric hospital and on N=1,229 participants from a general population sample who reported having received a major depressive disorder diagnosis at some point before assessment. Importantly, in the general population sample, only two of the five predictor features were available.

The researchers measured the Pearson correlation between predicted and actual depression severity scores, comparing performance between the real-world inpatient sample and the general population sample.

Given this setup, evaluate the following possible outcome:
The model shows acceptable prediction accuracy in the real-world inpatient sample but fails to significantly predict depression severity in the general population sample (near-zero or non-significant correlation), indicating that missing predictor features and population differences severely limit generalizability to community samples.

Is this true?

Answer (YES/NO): NO